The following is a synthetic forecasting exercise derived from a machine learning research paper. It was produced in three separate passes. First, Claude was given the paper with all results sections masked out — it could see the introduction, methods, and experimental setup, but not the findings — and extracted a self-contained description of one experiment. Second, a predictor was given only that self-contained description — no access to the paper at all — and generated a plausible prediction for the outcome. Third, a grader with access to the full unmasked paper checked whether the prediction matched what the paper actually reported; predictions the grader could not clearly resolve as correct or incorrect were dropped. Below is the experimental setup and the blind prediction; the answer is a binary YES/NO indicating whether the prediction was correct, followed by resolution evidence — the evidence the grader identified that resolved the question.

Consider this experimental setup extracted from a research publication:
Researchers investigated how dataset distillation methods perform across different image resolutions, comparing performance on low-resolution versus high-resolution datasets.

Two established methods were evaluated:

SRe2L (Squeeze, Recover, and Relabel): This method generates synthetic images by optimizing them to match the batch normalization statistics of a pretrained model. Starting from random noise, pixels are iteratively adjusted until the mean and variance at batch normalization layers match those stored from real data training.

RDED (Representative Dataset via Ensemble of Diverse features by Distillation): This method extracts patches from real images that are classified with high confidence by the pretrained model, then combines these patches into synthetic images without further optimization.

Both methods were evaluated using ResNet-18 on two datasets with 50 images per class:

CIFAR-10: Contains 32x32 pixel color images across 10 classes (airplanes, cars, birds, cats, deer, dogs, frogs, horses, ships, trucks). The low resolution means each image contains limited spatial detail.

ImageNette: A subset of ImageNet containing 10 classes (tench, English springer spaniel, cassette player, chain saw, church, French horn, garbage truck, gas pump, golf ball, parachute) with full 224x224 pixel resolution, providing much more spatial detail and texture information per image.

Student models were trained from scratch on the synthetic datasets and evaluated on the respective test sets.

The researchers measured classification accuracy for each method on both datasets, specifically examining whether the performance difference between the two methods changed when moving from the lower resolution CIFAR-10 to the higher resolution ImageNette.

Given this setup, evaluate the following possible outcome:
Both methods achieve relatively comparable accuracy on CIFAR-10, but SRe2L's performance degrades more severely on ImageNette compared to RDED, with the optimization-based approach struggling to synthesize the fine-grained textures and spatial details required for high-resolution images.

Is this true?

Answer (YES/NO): NO